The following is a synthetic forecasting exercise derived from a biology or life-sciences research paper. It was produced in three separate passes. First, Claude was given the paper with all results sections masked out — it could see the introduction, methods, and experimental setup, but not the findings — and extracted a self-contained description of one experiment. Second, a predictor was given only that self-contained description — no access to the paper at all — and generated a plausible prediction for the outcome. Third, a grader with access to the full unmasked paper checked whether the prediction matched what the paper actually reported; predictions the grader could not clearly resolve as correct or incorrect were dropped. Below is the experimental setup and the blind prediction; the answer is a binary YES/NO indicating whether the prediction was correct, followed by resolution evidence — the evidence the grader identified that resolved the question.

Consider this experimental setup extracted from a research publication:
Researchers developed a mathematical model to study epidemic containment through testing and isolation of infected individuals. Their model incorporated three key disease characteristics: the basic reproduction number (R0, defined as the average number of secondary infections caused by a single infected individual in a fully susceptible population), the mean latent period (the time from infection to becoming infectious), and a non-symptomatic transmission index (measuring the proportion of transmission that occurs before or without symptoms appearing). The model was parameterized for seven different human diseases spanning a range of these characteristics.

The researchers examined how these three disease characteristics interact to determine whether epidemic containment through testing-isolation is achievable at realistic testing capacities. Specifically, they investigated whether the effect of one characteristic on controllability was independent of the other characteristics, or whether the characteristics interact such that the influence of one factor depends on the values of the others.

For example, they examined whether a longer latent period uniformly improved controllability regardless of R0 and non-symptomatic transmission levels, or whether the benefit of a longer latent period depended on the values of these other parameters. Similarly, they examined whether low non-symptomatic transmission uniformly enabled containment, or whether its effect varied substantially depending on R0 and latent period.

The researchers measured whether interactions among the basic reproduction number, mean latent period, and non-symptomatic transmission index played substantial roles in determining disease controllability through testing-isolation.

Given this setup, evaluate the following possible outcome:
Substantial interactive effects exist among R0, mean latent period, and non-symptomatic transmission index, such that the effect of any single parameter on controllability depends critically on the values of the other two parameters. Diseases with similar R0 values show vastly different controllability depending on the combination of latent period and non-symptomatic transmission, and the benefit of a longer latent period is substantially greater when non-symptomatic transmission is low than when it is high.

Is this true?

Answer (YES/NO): YES